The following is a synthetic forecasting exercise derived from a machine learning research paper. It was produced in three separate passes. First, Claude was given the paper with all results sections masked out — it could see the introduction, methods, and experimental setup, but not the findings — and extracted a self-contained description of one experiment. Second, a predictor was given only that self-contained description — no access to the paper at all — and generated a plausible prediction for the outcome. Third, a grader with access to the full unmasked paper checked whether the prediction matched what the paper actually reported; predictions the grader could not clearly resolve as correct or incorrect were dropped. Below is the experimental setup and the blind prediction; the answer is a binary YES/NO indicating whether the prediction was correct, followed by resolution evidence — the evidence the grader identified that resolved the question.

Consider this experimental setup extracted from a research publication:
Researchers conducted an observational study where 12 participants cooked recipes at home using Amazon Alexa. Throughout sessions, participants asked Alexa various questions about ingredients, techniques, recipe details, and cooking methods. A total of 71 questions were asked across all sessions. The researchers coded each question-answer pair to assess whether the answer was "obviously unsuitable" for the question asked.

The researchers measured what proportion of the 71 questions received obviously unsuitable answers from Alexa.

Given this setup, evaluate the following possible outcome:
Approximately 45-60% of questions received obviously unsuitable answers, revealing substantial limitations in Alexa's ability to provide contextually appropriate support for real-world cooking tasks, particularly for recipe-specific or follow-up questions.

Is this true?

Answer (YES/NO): NO